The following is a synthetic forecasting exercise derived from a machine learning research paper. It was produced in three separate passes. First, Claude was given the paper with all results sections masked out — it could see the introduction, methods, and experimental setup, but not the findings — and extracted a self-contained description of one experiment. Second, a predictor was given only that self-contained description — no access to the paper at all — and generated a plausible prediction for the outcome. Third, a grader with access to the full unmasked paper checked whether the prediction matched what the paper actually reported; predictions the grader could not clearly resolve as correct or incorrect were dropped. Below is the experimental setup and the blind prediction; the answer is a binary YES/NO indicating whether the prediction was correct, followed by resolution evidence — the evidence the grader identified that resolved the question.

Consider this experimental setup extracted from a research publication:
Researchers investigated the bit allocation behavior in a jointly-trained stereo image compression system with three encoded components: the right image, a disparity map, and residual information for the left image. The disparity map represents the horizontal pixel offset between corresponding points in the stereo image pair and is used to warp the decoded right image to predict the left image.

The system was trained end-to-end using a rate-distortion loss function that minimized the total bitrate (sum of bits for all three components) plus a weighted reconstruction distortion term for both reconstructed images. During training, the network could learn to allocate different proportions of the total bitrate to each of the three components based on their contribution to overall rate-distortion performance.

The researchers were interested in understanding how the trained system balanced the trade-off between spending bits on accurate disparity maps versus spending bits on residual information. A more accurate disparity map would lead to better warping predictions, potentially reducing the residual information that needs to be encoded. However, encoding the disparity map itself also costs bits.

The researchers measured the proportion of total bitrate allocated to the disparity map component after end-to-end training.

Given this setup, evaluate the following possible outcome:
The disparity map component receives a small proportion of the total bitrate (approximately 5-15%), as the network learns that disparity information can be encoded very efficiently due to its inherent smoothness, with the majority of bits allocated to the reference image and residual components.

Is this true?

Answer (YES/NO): NO